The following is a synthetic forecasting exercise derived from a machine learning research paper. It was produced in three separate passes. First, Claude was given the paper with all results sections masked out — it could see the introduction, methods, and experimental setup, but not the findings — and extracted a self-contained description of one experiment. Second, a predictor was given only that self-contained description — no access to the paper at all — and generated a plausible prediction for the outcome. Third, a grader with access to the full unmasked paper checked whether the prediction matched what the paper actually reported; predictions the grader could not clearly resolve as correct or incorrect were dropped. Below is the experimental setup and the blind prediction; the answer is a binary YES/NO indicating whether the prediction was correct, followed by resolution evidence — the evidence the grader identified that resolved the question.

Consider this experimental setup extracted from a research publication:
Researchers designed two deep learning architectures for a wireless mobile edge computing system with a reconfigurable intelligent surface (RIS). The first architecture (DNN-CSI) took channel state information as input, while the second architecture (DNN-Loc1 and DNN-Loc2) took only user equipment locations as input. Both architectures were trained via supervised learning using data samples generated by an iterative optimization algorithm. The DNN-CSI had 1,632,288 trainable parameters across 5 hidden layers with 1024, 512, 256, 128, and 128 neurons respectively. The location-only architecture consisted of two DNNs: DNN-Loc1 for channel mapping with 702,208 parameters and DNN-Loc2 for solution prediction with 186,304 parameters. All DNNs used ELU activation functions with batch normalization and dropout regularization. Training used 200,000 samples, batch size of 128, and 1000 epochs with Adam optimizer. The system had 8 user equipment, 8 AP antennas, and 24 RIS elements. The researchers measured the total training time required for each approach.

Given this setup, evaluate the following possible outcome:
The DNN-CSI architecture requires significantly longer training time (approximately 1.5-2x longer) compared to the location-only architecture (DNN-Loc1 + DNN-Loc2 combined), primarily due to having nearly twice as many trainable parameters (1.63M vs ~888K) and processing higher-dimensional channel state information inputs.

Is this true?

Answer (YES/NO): YES